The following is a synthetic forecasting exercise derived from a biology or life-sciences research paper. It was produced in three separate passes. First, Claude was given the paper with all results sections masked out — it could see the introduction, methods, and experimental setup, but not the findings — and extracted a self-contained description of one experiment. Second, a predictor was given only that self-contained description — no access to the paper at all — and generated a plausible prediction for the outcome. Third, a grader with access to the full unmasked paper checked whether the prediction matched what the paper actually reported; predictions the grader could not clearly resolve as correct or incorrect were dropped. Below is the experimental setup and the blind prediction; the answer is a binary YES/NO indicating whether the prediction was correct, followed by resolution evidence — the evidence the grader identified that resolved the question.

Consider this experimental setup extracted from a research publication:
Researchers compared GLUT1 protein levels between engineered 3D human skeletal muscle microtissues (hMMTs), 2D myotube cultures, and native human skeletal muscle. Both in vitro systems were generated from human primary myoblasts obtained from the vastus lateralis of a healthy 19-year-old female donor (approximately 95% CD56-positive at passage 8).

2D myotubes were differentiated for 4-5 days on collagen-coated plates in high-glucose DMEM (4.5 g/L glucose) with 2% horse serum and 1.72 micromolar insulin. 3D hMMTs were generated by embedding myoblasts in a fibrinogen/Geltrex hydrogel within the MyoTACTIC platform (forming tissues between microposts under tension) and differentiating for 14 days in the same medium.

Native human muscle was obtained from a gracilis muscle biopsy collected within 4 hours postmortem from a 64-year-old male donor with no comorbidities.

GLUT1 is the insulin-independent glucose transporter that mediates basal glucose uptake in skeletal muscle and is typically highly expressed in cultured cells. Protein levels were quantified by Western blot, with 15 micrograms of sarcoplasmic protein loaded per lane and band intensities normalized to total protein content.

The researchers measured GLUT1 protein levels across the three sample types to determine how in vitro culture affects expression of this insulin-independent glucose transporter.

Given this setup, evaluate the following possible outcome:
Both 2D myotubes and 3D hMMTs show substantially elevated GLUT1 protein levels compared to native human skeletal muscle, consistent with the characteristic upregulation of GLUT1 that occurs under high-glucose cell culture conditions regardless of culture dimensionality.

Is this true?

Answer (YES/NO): NO